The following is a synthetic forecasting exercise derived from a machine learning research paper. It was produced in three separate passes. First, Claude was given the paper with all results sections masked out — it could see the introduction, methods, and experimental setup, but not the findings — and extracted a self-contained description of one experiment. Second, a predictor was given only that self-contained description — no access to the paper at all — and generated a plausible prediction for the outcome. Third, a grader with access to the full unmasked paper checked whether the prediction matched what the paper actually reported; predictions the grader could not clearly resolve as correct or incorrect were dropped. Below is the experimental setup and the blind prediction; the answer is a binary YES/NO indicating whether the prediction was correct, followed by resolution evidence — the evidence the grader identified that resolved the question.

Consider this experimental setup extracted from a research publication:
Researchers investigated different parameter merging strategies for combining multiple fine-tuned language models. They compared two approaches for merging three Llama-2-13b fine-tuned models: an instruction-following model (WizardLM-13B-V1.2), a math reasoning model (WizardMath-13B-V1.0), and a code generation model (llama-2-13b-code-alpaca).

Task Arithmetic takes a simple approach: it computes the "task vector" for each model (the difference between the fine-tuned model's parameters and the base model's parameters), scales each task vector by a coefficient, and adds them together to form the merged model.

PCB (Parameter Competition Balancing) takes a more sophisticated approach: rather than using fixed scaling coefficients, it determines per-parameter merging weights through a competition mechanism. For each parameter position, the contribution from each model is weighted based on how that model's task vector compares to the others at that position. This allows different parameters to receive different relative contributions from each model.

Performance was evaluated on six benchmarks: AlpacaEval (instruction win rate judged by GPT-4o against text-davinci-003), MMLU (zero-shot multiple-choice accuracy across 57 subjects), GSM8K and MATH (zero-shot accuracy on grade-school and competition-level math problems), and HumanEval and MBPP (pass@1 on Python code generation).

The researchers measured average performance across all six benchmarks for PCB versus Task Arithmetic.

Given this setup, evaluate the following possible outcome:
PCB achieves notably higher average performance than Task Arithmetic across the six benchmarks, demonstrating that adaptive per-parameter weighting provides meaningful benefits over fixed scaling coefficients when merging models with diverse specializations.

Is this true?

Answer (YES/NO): YES